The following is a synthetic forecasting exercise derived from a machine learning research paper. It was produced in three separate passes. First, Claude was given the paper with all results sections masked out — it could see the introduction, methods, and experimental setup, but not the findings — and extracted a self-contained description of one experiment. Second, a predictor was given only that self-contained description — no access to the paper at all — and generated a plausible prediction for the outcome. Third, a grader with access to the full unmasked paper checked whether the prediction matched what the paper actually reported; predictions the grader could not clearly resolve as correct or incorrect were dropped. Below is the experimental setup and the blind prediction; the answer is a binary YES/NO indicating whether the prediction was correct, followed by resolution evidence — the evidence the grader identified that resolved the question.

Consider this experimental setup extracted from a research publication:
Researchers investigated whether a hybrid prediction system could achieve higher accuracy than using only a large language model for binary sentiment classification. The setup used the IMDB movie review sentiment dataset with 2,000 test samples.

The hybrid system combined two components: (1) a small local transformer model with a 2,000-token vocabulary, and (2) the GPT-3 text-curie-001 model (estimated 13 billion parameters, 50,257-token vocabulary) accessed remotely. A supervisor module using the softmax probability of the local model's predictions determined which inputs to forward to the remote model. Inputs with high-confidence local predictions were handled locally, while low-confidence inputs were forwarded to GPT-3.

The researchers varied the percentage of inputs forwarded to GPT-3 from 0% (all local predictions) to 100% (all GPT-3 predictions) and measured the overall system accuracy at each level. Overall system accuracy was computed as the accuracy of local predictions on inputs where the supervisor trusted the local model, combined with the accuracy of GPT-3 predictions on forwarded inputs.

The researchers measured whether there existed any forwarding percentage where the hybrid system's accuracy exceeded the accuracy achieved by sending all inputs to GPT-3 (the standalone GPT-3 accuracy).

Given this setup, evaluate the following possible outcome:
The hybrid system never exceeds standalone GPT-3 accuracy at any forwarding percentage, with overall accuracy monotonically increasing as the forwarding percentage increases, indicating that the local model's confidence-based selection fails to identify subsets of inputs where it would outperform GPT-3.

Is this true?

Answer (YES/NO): NO